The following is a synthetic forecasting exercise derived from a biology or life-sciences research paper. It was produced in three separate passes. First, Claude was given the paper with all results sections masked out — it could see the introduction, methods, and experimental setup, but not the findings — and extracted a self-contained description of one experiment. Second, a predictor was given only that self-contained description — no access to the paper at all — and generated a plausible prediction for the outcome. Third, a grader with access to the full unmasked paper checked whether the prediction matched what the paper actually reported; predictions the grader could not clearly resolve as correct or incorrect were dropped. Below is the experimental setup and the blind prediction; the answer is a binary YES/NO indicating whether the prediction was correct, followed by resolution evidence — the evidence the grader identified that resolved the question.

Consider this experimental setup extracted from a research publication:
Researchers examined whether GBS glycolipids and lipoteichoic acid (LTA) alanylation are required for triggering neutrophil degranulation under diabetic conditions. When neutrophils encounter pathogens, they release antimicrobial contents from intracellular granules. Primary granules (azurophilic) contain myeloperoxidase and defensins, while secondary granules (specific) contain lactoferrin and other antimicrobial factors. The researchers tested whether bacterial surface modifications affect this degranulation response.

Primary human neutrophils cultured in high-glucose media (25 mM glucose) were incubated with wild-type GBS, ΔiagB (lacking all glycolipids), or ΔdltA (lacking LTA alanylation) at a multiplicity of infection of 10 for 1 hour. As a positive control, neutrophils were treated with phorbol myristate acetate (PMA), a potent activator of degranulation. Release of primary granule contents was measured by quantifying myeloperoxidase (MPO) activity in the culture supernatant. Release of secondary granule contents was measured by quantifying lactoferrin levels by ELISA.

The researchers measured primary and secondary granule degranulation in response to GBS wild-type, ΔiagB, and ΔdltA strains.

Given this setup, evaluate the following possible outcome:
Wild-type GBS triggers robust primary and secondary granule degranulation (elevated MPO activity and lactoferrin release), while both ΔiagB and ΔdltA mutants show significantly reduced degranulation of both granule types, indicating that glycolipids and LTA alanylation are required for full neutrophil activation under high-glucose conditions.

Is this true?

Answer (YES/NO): NO